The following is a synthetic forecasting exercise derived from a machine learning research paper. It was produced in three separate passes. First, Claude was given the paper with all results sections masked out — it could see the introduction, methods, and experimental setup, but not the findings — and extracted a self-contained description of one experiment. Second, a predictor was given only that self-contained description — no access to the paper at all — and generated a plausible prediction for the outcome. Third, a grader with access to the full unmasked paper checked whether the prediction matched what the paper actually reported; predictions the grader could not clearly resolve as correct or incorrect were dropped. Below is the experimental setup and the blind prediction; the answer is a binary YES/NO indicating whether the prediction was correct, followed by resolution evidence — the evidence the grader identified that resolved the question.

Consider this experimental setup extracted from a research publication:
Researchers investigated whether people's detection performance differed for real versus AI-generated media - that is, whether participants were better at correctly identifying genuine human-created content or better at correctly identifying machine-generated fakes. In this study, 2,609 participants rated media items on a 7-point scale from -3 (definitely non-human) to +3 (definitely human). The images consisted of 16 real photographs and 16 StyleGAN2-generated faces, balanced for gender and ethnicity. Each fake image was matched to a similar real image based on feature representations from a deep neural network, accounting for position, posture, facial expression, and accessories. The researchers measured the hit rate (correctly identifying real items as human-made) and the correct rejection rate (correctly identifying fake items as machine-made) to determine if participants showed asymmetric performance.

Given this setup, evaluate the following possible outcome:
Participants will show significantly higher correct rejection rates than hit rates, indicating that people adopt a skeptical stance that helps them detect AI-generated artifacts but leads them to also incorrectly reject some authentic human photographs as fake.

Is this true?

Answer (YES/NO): NO